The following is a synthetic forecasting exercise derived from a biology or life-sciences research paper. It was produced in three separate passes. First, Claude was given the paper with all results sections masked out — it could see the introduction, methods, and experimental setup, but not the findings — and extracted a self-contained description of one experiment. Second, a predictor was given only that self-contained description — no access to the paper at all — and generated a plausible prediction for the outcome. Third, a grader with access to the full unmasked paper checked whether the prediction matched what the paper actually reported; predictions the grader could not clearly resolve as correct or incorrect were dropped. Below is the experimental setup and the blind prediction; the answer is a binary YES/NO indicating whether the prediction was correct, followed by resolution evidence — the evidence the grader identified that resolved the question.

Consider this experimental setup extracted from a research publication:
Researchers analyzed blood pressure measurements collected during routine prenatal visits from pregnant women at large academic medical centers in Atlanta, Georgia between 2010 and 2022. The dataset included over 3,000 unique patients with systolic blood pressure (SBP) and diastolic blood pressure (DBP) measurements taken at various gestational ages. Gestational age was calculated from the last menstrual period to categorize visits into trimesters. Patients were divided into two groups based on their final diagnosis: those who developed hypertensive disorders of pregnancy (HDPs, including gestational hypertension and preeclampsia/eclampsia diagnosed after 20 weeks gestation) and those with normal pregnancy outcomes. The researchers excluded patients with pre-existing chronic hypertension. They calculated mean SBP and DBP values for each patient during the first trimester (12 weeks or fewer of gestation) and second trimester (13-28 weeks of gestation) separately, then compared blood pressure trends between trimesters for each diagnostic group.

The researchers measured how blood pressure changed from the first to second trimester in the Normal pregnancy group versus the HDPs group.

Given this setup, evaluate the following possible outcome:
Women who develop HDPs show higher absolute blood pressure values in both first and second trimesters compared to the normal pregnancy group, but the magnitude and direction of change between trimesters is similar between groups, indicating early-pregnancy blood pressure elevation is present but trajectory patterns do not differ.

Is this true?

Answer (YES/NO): NO